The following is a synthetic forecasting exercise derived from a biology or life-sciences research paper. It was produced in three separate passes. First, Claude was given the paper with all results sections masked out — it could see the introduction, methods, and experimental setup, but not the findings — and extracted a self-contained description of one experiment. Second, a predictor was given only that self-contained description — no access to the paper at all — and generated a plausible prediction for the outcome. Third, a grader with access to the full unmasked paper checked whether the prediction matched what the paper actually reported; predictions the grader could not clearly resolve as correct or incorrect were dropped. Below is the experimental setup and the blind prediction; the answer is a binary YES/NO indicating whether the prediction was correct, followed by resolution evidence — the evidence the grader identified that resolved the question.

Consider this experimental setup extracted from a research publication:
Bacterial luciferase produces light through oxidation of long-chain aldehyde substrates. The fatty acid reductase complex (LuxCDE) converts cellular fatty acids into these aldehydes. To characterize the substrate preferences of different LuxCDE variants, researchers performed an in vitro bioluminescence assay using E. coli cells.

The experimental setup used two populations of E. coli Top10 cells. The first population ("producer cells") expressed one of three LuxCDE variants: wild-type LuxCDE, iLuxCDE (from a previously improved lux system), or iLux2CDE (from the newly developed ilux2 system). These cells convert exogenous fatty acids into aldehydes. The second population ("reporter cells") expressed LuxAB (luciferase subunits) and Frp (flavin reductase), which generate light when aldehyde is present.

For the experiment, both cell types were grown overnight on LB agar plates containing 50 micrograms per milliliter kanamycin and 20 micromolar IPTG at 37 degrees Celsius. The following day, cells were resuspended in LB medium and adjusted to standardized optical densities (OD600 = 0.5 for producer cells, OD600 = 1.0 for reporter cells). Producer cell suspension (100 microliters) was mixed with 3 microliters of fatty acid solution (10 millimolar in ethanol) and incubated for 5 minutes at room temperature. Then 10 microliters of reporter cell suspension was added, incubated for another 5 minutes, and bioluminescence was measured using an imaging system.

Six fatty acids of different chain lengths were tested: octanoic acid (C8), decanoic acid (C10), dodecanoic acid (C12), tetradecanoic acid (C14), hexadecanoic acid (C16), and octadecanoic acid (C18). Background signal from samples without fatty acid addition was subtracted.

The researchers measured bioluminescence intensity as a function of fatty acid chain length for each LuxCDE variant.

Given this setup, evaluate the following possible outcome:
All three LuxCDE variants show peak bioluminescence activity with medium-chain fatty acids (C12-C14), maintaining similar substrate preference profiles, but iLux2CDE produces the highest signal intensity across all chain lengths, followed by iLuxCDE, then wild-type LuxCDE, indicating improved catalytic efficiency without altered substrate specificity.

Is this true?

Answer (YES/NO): NO